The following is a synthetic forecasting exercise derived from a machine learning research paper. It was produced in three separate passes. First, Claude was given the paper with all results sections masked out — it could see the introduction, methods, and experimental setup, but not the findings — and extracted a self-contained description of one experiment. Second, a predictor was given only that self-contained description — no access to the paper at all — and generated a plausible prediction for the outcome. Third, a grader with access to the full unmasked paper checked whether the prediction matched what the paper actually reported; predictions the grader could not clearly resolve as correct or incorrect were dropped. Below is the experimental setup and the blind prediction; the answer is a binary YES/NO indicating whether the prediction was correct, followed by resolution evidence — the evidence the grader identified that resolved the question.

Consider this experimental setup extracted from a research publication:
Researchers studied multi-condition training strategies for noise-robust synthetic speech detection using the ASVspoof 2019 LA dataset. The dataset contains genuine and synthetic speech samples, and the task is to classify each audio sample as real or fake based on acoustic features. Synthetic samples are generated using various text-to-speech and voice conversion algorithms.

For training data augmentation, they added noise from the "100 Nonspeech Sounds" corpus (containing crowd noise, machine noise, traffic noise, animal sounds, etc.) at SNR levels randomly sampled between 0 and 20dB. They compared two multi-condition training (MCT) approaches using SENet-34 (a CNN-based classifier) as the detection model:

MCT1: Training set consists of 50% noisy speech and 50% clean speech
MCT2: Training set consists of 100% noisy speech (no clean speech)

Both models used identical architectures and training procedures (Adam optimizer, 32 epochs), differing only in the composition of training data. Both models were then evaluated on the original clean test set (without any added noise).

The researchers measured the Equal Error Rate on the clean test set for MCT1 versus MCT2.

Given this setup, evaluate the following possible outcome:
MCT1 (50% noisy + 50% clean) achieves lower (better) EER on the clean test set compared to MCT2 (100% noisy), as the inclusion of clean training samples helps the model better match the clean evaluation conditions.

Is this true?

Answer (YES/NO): YES